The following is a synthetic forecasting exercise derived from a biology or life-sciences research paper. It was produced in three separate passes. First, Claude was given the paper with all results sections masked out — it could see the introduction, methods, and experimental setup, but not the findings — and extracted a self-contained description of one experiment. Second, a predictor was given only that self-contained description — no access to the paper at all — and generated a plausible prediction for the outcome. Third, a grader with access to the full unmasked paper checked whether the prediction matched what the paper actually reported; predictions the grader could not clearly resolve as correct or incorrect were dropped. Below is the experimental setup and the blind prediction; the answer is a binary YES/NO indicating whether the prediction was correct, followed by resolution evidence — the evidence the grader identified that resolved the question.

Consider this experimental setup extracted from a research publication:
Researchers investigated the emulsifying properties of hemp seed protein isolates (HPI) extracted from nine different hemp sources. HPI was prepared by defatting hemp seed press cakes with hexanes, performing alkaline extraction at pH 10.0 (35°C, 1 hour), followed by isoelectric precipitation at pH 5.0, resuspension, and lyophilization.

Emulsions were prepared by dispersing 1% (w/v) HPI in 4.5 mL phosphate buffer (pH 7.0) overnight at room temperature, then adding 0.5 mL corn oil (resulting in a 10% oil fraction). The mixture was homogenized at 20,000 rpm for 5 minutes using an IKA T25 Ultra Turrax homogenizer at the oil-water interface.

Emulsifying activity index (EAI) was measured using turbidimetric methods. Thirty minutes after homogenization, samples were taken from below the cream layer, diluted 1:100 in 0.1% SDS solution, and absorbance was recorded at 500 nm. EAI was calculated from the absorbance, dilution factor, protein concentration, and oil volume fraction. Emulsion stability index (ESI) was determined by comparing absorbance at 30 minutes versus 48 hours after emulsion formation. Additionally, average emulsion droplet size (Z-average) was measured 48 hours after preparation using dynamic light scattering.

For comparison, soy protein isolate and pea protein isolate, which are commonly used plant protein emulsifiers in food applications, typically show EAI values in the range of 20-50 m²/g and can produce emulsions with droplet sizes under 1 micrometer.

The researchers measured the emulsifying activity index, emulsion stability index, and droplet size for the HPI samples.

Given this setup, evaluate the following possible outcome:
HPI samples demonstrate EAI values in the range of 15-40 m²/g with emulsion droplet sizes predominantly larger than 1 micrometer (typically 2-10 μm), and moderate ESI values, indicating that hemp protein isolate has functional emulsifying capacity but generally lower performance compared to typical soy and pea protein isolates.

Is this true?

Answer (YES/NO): NO